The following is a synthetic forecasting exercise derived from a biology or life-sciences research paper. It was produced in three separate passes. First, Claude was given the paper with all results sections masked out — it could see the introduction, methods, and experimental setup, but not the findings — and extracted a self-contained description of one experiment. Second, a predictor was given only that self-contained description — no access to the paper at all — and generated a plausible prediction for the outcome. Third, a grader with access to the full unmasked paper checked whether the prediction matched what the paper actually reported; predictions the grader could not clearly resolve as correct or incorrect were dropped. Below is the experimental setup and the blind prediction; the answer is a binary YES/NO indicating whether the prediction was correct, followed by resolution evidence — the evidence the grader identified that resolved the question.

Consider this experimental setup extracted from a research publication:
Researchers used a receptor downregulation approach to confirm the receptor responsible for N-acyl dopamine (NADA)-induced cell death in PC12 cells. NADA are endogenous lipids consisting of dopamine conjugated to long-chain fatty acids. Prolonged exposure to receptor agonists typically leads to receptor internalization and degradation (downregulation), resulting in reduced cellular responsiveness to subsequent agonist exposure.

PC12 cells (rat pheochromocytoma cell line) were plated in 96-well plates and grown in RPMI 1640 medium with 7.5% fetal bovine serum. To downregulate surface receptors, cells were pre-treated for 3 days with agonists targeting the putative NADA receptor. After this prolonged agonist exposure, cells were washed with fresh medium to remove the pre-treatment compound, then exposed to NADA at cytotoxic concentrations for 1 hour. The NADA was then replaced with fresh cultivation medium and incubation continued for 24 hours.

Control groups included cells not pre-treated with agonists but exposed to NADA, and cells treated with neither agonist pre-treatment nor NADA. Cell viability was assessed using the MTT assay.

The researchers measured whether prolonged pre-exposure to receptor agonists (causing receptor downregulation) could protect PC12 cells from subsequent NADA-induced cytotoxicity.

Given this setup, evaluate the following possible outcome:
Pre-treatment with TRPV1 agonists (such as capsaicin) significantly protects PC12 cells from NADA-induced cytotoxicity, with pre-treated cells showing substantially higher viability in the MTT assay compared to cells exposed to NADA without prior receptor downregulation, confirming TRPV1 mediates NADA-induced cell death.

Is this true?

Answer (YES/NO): NO